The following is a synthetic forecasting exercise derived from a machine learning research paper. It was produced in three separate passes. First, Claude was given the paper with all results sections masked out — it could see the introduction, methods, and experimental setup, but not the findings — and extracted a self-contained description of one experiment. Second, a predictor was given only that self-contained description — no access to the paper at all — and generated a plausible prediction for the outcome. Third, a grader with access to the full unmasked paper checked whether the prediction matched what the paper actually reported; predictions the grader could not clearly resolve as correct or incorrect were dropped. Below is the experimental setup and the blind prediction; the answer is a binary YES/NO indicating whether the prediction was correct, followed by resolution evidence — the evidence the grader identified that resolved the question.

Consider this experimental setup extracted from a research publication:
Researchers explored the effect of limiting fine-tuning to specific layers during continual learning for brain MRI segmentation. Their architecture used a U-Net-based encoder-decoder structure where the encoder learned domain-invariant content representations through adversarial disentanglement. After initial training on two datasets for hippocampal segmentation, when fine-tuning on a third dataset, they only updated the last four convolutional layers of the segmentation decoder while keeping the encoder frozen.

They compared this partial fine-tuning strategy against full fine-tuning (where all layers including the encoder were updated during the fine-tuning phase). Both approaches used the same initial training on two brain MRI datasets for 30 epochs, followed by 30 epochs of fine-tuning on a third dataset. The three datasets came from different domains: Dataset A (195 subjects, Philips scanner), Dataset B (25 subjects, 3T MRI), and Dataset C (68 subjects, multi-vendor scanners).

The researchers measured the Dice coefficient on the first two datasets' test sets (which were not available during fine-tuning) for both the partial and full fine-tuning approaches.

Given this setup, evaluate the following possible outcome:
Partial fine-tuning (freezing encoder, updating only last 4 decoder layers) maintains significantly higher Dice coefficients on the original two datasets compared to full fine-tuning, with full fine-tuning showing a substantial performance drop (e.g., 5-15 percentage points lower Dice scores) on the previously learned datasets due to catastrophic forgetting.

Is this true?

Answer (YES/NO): NO